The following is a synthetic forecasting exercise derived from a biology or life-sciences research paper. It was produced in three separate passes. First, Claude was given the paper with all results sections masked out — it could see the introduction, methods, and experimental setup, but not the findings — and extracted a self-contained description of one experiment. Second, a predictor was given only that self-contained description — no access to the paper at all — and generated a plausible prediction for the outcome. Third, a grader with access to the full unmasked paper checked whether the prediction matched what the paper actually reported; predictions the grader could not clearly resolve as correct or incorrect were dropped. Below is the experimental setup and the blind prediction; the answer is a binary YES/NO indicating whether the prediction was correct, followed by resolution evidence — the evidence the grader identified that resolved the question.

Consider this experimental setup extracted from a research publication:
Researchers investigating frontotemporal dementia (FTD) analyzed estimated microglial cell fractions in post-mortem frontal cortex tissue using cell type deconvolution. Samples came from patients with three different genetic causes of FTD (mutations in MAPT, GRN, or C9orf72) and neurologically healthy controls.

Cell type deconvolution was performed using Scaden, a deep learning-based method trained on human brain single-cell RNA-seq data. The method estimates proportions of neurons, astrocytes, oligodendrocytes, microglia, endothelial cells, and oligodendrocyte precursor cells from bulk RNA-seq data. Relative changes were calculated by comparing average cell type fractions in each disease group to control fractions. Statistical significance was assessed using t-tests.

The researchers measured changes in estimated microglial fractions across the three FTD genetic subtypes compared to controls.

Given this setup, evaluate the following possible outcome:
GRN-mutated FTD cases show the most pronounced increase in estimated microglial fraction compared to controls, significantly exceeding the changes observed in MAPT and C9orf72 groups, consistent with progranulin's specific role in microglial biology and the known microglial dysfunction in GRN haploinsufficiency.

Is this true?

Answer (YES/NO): YES